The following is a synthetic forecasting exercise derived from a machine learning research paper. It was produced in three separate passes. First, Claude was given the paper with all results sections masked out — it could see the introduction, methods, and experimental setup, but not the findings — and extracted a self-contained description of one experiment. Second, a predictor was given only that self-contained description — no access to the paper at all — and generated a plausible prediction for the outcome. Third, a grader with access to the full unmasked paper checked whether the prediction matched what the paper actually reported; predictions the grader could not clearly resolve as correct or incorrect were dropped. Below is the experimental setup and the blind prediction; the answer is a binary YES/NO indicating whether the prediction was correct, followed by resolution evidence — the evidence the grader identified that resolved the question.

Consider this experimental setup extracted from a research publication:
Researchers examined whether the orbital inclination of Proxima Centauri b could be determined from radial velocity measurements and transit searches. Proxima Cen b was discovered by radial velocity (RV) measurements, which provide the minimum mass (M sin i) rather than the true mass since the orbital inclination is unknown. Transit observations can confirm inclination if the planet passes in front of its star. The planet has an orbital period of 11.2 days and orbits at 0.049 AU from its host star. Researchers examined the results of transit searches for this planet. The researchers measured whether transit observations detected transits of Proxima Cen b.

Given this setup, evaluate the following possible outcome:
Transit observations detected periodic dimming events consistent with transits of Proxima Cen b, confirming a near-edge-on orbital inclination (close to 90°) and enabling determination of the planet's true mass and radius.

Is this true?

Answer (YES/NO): NO